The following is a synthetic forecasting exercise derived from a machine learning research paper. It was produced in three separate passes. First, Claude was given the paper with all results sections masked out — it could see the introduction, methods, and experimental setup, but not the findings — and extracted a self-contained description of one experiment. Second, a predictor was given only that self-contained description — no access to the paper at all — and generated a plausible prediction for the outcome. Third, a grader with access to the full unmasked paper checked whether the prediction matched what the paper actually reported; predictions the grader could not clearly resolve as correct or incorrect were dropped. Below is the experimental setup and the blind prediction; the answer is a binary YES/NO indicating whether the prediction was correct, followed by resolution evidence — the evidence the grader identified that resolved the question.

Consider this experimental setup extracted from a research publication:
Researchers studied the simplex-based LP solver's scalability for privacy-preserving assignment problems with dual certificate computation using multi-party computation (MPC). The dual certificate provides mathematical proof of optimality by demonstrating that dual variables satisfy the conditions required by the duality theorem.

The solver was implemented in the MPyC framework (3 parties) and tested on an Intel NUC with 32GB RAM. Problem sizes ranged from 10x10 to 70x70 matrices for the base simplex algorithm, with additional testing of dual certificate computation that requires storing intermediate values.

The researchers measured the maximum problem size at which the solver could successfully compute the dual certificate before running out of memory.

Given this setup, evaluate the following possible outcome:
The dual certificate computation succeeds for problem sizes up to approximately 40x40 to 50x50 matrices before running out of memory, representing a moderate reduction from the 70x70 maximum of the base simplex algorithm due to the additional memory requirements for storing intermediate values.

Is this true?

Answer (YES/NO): YES